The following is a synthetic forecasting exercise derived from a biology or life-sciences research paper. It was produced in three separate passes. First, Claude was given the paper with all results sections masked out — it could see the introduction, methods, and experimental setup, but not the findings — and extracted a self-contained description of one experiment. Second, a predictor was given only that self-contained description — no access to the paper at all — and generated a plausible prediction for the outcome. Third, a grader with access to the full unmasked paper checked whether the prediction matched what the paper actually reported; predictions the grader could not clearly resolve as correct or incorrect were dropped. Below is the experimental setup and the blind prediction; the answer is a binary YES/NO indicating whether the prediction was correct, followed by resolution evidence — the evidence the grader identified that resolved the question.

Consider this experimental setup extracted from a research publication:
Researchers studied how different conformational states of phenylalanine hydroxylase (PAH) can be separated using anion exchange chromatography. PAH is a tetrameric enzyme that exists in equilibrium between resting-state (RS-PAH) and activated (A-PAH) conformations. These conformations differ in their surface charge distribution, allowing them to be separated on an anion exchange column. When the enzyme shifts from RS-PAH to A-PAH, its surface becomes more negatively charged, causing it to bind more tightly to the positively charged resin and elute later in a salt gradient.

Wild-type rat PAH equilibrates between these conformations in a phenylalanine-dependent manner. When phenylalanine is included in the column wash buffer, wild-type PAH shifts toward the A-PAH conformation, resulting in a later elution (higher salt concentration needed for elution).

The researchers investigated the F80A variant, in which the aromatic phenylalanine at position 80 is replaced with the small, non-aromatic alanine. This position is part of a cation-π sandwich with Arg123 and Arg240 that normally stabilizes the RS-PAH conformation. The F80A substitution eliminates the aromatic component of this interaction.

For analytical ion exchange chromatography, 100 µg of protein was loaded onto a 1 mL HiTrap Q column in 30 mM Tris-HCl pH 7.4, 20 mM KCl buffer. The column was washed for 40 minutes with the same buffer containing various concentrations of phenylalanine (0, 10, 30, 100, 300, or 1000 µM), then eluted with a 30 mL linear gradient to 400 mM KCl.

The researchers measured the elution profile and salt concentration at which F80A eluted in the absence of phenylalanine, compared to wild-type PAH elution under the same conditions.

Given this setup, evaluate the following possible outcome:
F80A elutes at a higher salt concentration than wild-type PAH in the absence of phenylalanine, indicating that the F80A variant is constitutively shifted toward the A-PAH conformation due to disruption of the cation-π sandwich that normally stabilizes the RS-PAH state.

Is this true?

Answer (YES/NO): NO